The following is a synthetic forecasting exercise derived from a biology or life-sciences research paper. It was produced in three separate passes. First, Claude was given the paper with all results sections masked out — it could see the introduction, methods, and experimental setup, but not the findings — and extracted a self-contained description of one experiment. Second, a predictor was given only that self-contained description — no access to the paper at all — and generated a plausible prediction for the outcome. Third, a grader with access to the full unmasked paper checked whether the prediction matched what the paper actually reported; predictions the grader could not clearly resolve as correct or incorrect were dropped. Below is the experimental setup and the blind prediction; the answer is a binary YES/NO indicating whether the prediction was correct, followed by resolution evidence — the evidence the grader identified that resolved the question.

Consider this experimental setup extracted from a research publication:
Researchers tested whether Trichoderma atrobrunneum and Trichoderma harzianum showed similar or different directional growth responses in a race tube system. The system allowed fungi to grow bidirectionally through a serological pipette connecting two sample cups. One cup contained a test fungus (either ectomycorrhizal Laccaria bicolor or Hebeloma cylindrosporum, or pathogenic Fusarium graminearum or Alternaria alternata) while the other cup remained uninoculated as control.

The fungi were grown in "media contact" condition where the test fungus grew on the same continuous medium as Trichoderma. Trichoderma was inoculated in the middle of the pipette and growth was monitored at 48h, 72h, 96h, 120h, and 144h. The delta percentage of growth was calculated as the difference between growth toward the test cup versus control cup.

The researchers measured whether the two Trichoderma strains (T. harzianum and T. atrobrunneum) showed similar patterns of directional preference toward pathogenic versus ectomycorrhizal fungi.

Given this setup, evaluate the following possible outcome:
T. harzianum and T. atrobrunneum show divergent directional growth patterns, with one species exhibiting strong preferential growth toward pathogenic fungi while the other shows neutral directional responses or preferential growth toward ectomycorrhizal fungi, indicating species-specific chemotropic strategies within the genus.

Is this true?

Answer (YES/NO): NO